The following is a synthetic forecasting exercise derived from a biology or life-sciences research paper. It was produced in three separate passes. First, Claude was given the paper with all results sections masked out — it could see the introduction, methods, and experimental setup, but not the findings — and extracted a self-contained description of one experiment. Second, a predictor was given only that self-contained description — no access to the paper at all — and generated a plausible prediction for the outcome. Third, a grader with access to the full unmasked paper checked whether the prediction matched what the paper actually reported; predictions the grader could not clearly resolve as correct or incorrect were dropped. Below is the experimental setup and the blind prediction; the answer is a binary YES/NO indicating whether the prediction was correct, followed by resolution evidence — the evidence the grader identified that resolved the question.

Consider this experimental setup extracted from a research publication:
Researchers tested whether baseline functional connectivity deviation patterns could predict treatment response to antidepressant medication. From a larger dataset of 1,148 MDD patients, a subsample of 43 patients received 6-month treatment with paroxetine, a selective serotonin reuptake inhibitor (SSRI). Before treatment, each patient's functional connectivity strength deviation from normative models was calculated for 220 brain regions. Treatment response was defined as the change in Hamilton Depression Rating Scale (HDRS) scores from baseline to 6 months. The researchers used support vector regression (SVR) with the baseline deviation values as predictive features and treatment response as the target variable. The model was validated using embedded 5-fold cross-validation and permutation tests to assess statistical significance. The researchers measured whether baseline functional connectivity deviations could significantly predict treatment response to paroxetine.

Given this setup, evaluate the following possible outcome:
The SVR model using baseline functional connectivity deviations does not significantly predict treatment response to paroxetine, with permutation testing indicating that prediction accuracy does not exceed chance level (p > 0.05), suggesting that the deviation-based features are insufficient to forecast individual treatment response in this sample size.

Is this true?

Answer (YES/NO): NO